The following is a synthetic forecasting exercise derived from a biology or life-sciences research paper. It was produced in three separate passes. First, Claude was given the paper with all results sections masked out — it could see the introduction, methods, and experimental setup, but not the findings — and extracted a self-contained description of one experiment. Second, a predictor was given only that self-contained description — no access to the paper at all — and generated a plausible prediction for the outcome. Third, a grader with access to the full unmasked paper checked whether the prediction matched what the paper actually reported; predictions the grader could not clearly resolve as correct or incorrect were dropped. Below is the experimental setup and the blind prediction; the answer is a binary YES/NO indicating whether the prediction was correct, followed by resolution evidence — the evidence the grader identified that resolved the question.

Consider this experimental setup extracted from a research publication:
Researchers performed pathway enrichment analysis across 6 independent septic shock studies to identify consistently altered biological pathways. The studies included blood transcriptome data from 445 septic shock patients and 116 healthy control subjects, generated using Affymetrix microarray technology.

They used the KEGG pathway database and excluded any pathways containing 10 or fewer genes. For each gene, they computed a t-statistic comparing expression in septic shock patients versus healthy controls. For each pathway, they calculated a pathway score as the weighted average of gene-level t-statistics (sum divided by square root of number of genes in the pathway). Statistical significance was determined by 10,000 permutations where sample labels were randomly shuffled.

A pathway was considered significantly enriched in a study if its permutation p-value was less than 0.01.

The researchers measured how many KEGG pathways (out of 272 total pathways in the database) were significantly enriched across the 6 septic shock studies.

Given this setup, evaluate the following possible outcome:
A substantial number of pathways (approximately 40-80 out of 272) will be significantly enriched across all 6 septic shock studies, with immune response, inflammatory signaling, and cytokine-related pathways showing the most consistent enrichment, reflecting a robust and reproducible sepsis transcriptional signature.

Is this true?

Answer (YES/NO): NO